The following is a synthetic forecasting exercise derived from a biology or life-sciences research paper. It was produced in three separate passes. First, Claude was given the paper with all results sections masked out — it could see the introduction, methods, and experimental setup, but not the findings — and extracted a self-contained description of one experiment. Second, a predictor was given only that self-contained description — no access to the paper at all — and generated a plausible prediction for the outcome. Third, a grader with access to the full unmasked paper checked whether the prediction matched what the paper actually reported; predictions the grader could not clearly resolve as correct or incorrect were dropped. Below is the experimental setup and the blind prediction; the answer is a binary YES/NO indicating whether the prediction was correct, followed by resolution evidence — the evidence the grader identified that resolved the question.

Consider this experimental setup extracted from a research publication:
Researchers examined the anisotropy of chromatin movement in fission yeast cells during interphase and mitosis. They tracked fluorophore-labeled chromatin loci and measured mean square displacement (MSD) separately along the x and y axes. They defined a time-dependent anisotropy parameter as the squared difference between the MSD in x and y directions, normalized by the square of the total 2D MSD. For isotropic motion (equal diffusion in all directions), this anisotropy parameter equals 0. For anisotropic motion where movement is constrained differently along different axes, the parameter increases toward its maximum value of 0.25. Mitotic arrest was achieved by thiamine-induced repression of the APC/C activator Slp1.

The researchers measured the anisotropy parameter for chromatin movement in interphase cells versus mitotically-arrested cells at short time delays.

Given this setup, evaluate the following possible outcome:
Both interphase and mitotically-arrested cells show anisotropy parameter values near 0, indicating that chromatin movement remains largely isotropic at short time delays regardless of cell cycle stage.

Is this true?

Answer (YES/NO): NO